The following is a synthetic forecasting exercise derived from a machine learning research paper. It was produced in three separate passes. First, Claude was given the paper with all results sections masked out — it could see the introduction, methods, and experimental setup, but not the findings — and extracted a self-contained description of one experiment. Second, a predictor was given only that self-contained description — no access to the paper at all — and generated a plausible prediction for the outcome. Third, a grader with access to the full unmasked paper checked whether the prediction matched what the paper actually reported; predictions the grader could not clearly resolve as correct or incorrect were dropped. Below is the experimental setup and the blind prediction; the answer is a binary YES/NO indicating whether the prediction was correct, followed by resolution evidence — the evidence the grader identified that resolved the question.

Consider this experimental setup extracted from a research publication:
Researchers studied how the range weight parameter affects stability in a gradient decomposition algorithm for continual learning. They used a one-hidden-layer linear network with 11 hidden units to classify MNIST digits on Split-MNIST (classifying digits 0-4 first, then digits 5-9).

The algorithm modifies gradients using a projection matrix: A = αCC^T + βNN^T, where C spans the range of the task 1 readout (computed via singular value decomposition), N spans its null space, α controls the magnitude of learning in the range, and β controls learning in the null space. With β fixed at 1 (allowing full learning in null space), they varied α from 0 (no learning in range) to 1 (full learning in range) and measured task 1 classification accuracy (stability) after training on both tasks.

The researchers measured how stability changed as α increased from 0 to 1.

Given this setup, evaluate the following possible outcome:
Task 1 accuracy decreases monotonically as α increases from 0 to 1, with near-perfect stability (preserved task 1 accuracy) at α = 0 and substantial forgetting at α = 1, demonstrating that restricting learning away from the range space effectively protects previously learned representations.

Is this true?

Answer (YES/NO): YES